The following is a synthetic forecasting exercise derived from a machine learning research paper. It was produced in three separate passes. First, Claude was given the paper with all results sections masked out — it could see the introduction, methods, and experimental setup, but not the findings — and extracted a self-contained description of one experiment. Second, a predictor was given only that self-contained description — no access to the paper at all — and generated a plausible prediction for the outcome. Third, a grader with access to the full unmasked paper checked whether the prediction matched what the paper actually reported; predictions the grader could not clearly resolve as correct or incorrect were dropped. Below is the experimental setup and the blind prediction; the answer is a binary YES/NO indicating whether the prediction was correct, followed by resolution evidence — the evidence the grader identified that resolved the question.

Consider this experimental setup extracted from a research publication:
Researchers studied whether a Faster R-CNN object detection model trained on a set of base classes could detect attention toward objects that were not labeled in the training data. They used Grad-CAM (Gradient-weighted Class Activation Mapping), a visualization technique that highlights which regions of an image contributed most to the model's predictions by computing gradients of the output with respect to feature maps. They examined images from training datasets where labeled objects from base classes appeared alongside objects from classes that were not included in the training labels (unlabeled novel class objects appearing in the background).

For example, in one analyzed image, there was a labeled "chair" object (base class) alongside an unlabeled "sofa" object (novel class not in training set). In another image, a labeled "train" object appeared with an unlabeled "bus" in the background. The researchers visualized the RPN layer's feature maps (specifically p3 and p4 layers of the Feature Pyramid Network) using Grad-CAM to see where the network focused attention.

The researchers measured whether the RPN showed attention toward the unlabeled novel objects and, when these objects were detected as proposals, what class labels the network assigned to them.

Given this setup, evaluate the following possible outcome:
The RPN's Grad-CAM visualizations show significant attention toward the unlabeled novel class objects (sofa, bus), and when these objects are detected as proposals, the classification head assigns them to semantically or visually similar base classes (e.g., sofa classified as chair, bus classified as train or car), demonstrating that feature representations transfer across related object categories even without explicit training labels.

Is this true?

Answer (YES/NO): NO